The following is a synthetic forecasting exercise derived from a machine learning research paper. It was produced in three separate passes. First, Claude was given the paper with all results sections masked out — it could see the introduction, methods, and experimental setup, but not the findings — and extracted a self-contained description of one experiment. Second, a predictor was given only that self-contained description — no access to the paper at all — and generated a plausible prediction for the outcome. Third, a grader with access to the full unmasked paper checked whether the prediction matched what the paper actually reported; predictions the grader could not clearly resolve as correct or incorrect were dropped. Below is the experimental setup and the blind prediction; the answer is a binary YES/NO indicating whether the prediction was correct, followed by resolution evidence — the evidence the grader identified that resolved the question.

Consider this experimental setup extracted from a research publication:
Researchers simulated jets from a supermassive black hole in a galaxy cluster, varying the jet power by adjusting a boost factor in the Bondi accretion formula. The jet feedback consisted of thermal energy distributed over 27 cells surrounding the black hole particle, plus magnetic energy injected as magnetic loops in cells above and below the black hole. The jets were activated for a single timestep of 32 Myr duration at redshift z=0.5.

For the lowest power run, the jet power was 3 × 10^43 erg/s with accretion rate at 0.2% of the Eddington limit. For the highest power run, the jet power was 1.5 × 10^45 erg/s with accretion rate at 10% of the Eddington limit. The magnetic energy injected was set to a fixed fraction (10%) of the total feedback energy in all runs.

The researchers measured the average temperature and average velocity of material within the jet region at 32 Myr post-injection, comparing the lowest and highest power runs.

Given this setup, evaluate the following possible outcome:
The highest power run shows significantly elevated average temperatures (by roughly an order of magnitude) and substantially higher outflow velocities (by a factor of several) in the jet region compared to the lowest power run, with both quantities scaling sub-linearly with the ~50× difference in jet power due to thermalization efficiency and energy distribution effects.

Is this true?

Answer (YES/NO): NO